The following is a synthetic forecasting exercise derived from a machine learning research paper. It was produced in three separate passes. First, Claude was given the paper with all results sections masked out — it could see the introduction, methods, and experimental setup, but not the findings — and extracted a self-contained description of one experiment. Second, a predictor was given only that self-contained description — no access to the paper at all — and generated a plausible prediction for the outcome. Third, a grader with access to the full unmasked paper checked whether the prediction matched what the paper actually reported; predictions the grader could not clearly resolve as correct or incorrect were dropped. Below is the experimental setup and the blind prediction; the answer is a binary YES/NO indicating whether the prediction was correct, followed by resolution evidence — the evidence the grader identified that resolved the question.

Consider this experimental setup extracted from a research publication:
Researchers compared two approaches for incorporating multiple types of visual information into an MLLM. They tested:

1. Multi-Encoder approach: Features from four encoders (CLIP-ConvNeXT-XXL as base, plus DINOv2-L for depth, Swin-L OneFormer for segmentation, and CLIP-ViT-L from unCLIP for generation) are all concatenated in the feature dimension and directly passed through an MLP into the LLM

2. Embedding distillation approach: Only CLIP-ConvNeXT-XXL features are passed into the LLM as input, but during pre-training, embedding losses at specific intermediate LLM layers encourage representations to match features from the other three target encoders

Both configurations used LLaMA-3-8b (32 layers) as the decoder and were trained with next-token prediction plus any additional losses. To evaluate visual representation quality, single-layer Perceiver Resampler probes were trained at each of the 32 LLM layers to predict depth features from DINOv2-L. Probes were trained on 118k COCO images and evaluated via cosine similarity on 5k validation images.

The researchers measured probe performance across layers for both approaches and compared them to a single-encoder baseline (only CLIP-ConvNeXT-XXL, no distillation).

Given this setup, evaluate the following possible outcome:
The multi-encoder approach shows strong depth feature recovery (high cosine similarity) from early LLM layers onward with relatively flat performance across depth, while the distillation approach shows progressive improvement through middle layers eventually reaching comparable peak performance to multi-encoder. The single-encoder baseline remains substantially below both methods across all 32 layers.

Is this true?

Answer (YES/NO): NO